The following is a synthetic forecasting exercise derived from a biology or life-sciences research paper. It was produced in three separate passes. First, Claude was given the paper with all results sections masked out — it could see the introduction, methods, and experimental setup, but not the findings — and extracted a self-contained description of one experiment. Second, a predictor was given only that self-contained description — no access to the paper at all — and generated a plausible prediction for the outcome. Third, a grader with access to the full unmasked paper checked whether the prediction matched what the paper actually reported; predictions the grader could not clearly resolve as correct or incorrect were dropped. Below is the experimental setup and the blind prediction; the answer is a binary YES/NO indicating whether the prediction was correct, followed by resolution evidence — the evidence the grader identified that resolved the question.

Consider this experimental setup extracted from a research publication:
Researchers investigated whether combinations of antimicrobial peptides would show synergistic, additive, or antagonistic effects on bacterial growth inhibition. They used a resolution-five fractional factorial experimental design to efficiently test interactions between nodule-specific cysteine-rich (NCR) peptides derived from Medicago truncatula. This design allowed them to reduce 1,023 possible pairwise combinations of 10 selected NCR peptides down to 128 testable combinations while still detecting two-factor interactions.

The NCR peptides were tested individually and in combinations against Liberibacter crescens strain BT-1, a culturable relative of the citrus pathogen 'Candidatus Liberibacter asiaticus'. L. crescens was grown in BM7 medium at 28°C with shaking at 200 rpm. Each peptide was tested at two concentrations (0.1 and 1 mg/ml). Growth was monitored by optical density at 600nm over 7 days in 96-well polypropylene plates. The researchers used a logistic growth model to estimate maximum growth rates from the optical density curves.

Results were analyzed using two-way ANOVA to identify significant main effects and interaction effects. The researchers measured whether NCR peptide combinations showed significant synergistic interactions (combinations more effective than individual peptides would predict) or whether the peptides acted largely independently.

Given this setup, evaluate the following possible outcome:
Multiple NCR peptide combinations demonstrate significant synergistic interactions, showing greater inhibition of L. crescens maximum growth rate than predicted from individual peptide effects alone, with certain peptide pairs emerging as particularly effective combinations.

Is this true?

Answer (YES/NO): NO